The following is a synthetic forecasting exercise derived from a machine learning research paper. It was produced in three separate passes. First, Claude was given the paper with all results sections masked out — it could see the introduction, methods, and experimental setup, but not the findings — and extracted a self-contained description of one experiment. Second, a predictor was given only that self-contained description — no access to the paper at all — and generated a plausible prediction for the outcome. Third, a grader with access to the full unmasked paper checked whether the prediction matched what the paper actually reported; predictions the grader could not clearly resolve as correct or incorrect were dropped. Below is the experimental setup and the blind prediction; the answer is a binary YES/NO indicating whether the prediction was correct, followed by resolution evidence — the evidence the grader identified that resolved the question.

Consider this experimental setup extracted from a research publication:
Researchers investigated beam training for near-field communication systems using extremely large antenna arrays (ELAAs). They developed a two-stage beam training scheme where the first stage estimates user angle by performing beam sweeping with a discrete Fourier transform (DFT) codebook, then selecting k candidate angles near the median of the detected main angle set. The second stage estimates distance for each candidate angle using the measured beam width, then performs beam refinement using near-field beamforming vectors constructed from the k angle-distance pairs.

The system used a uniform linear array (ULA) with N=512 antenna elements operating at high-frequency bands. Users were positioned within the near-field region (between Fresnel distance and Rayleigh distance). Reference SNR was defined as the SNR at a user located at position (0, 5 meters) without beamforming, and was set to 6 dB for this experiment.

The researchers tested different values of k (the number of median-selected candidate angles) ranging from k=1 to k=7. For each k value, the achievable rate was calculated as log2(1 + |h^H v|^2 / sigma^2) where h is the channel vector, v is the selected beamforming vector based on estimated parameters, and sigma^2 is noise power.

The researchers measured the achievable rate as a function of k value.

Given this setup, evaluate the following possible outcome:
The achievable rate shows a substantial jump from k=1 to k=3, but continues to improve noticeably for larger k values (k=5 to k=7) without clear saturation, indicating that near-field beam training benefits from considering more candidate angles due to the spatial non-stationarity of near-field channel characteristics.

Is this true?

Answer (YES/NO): NO